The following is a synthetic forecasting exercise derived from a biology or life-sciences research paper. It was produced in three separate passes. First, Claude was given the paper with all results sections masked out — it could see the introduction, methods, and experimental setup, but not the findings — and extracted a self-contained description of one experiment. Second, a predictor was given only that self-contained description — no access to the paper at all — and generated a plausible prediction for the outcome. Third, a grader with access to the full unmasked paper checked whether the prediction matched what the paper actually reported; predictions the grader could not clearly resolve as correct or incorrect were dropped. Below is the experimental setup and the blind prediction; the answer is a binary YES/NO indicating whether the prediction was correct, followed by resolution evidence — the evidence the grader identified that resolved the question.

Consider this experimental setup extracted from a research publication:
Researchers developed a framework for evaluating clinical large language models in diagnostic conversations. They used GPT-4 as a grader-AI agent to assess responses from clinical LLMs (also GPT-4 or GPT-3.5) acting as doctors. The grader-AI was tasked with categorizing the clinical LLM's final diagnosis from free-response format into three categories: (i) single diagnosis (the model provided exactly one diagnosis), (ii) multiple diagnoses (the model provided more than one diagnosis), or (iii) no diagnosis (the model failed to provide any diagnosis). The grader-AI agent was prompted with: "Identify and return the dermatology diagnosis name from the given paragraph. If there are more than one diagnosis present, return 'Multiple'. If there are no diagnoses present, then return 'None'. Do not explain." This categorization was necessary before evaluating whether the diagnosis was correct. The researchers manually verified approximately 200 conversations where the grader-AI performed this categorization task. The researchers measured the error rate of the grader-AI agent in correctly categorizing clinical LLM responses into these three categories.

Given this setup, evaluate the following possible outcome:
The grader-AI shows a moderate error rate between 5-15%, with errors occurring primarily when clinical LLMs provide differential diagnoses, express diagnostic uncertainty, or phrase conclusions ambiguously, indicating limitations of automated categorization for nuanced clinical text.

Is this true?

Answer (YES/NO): NO